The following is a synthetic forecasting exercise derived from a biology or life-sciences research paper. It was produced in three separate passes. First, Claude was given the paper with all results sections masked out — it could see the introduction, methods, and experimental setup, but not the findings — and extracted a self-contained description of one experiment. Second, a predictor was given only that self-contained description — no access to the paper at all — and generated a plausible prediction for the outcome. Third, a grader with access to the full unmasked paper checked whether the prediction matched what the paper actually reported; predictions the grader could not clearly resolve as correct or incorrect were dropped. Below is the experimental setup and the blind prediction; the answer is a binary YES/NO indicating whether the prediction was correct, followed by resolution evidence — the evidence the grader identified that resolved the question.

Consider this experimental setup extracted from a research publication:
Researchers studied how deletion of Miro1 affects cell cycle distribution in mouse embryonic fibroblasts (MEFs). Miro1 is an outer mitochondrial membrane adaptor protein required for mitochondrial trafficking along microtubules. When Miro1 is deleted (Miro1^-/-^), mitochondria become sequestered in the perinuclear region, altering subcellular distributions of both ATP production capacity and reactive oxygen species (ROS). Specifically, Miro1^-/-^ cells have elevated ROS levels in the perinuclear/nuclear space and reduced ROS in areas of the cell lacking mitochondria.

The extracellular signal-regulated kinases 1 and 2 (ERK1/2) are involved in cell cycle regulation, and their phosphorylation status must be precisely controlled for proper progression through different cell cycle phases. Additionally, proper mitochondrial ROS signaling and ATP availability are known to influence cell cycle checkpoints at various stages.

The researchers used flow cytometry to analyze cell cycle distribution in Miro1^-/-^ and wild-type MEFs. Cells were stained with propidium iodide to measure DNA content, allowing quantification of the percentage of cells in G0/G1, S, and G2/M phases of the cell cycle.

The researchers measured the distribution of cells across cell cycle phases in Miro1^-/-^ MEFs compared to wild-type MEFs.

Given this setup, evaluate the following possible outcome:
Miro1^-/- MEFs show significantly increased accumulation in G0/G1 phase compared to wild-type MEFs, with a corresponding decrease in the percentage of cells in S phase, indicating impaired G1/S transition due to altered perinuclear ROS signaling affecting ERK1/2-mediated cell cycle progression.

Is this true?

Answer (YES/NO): NO